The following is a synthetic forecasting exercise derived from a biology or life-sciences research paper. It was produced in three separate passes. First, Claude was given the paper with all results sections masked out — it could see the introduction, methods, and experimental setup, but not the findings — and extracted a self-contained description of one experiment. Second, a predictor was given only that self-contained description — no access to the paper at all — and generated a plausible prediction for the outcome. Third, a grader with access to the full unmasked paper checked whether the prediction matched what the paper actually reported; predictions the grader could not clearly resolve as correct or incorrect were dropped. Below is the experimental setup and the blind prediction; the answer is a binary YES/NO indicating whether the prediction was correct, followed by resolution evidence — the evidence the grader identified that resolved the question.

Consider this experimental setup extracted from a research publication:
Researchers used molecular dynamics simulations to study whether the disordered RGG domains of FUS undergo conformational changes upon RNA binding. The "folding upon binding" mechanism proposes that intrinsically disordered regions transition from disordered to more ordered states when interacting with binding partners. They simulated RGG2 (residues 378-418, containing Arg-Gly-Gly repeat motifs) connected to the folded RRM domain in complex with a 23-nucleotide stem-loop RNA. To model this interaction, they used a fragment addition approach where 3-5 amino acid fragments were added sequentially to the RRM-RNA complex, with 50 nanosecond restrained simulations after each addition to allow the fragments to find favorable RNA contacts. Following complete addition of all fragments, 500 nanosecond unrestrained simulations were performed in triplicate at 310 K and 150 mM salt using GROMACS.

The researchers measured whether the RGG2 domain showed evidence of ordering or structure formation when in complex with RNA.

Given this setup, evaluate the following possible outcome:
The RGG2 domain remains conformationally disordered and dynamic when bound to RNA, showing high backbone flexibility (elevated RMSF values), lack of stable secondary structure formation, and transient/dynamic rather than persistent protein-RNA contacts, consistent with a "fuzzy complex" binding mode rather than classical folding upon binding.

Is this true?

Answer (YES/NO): NO